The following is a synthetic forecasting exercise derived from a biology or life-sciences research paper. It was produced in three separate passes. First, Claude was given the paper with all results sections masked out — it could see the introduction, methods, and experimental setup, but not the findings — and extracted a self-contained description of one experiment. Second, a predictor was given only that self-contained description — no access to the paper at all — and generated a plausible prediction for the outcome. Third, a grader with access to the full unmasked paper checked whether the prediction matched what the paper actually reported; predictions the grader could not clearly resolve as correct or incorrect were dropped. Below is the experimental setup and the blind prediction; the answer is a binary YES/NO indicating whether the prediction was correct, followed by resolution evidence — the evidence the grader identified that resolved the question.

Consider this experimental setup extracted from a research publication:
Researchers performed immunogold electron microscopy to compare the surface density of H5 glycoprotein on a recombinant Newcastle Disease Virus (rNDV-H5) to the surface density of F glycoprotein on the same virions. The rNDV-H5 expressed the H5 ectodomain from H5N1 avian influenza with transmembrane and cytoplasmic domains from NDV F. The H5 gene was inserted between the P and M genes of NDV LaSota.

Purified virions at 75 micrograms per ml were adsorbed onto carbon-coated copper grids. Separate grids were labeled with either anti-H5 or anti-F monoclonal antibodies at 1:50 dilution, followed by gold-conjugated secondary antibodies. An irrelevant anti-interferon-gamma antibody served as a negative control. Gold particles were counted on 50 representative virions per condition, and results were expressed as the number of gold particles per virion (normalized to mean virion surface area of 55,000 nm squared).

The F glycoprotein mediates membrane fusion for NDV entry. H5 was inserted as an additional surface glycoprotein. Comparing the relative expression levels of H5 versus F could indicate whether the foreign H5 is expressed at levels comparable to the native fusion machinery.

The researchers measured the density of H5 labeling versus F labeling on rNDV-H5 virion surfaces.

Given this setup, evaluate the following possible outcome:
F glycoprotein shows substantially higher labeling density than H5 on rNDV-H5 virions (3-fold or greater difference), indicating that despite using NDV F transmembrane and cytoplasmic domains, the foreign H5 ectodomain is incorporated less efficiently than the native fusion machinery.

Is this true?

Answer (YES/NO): NO